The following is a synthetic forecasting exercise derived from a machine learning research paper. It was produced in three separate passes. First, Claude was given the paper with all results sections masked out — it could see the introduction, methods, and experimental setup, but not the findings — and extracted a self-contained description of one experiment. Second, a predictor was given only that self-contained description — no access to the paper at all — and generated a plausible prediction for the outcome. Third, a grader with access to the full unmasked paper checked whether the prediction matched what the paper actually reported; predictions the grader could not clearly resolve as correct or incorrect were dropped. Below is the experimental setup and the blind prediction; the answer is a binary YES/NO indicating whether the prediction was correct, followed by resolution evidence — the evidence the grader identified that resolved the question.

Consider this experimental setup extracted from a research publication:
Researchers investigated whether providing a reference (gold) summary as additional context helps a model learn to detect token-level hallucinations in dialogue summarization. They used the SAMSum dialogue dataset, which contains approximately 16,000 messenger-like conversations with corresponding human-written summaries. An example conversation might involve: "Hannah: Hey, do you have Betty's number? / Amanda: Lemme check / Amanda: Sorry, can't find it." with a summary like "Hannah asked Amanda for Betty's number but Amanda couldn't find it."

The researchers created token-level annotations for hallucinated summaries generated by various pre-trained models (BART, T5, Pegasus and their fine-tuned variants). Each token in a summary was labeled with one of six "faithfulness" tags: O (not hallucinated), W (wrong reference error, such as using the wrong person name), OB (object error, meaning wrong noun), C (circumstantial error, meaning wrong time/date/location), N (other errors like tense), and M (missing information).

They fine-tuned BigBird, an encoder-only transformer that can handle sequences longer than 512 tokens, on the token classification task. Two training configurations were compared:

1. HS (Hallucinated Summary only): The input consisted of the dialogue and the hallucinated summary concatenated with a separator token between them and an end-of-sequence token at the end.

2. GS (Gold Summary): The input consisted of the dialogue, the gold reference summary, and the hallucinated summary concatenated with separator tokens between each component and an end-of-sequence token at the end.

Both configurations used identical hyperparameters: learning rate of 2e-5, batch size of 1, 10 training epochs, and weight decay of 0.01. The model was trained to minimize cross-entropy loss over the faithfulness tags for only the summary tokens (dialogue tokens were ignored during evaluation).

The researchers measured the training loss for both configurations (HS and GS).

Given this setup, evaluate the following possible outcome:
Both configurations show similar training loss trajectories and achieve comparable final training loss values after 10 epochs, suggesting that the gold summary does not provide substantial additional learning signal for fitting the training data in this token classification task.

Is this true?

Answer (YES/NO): YES